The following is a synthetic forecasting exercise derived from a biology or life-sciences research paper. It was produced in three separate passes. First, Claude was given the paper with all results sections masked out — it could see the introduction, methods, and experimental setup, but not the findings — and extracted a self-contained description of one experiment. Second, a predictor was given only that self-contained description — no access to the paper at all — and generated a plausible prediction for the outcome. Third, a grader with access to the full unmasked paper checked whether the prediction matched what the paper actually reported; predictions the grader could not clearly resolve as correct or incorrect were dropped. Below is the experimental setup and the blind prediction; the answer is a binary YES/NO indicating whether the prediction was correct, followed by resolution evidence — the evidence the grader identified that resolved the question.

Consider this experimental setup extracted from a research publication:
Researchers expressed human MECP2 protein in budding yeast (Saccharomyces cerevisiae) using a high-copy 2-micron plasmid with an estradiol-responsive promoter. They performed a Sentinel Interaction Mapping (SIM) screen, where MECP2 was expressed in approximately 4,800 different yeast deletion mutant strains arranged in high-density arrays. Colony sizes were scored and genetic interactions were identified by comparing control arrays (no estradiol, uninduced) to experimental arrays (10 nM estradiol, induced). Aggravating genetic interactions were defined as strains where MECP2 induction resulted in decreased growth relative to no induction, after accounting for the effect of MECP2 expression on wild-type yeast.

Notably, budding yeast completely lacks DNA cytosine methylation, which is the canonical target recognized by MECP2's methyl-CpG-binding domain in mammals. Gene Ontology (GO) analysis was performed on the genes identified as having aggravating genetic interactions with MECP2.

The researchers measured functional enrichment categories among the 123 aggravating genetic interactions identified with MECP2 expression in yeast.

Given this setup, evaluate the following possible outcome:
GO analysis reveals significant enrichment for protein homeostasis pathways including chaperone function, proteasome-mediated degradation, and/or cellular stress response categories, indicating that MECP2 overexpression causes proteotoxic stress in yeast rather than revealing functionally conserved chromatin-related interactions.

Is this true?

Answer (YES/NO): NO